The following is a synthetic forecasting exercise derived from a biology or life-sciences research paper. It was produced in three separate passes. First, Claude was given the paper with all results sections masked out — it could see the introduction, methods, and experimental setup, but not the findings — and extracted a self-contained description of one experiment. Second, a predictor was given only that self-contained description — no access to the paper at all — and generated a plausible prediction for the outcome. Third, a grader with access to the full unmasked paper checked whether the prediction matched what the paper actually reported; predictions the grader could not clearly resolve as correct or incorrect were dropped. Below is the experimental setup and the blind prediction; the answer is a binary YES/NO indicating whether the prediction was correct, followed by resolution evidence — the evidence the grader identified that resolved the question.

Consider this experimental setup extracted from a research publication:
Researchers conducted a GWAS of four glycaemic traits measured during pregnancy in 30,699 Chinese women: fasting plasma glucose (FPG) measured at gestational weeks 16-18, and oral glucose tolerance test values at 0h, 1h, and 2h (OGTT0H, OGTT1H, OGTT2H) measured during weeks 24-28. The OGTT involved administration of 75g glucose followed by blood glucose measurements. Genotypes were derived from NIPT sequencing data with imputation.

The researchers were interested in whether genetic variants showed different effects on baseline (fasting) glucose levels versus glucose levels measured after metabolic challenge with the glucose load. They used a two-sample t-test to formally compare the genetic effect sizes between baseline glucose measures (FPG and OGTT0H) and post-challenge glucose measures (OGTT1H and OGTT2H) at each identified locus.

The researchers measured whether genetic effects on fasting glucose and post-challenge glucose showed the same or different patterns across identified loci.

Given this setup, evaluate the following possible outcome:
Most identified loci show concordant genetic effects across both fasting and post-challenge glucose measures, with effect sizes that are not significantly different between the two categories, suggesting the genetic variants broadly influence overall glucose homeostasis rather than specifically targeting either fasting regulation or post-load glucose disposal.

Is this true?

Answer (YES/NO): NO